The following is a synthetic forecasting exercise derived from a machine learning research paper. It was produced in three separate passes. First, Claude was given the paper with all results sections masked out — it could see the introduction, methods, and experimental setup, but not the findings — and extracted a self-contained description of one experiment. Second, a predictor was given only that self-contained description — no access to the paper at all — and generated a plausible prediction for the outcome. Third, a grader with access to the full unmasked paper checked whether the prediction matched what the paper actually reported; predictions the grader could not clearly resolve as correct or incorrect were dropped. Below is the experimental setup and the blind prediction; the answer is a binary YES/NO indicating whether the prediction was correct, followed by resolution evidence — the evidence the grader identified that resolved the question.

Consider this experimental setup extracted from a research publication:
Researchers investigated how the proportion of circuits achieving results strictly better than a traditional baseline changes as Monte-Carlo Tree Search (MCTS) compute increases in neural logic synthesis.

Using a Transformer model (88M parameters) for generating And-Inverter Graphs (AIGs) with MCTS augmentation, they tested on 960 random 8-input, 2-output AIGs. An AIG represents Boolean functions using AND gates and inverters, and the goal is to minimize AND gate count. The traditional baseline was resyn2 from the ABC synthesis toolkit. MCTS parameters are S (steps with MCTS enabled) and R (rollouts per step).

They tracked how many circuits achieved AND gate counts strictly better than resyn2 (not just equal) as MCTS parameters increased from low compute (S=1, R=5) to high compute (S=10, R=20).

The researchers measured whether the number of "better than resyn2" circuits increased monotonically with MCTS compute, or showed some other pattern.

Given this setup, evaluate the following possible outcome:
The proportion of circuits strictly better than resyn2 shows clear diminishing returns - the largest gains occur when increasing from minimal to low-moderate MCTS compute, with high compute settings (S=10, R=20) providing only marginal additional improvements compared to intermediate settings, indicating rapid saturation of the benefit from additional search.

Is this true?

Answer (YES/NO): YES